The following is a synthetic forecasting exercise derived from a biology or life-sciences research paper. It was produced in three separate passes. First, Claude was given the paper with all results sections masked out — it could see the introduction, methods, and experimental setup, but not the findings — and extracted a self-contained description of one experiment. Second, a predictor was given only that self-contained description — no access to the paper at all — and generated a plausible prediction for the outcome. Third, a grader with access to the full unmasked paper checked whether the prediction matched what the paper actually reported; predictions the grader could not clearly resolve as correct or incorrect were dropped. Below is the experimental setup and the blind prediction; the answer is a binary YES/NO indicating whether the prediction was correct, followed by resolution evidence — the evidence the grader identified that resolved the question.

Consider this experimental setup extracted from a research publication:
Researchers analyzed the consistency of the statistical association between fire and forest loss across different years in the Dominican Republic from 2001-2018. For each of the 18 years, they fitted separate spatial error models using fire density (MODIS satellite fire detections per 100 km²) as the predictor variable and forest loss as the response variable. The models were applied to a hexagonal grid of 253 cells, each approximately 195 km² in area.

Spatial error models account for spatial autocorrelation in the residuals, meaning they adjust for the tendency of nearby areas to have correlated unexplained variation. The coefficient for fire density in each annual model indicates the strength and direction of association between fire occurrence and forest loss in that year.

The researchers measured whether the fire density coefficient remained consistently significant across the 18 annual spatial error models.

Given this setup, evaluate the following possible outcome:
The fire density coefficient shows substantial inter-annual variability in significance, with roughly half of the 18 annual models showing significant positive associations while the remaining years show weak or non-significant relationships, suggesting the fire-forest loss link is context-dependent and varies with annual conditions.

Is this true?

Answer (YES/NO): NO